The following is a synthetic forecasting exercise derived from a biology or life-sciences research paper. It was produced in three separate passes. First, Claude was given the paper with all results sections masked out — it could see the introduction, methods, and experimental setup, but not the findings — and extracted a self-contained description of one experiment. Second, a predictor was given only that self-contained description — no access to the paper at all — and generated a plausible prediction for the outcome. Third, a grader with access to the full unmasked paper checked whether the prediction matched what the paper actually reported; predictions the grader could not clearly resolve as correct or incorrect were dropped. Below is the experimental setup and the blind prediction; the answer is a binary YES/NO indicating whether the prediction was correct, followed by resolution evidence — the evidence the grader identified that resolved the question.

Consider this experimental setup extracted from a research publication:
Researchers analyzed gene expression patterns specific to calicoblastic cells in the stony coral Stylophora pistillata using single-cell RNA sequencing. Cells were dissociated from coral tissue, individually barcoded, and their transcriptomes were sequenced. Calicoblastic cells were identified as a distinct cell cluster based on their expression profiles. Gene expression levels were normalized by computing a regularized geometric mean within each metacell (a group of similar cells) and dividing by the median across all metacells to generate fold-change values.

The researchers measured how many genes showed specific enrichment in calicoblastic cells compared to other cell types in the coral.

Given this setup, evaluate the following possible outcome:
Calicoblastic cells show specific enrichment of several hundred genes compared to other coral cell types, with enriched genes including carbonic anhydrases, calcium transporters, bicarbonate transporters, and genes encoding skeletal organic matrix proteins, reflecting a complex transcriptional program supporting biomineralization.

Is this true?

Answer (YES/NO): YES